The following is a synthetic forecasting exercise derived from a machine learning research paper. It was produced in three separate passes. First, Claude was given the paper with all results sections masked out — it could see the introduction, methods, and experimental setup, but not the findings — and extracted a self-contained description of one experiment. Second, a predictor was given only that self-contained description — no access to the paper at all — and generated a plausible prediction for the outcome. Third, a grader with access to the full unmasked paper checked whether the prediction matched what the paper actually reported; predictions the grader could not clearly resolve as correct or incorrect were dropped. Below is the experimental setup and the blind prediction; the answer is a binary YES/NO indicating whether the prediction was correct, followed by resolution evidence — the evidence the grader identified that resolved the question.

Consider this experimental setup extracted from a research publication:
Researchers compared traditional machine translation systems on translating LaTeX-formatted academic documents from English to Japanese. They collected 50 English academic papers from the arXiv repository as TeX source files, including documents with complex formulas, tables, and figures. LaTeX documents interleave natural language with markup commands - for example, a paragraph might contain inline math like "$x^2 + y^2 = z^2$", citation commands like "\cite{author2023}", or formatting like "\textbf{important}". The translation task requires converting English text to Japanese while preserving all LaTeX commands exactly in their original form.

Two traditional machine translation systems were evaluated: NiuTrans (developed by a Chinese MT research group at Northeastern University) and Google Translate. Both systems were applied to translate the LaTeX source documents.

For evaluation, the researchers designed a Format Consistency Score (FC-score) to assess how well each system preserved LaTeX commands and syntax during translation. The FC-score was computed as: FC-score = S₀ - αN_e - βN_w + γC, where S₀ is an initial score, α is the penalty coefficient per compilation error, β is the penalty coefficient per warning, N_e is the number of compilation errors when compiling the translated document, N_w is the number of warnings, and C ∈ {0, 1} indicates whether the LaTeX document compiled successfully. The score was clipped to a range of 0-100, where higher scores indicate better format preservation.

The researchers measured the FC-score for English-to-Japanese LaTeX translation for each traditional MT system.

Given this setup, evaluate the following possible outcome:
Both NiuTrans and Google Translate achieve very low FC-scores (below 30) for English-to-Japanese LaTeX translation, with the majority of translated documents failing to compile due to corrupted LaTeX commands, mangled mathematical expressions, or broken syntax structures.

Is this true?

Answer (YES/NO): NO